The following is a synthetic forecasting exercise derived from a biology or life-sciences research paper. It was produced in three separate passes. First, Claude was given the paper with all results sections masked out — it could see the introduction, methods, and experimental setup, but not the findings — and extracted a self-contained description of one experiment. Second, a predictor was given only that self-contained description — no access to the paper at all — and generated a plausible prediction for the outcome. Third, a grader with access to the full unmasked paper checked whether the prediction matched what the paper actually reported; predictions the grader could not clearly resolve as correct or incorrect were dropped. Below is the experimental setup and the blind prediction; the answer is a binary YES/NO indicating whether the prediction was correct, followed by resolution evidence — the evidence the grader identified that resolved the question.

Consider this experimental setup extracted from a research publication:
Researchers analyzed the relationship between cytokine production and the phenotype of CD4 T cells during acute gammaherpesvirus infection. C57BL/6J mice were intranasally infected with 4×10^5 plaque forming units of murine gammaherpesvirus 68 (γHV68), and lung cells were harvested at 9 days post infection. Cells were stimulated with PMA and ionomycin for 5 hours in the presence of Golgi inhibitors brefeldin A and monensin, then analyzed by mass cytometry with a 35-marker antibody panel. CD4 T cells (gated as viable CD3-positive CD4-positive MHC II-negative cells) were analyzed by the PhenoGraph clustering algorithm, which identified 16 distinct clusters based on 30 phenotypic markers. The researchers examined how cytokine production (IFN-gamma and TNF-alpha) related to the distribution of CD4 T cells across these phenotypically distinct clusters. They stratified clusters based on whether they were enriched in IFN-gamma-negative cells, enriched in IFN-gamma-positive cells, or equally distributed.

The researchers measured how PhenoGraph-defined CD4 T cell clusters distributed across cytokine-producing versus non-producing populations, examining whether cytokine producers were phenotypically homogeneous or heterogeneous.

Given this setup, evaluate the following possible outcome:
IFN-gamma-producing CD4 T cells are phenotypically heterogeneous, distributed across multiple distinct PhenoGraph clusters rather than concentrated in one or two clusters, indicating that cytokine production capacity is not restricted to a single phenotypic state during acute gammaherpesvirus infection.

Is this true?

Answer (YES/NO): YES